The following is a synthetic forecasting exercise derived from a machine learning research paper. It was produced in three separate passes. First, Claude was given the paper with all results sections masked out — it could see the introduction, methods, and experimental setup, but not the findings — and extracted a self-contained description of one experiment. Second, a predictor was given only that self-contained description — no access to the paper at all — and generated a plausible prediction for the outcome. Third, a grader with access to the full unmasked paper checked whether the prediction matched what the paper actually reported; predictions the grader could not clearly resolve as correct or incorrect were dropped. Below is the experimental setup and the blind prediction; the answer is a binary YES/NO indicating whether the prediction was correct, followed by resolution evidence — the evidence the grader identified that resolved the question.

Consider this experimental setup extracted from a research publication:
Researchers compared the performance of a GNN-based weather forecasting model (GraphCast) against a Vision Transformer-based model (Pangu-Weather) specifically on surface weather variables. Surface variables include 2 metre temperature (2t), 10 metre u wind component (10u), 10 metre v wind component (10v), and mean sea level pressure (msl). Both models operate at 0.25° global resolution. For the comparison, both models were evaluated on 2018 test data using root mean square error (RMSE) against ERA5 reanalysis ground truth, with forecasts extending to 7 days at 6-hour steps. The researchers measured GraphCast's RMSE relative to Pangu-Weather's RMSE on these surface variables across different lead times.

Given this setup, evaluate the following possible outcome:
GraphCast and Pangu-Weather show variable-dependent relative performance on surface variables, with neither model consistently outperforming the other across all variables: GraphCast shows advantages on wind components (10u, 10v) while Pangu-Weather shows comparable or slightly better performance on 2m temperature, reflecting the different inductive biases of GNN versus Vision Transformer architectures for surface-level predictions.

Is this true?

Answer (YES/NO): NO